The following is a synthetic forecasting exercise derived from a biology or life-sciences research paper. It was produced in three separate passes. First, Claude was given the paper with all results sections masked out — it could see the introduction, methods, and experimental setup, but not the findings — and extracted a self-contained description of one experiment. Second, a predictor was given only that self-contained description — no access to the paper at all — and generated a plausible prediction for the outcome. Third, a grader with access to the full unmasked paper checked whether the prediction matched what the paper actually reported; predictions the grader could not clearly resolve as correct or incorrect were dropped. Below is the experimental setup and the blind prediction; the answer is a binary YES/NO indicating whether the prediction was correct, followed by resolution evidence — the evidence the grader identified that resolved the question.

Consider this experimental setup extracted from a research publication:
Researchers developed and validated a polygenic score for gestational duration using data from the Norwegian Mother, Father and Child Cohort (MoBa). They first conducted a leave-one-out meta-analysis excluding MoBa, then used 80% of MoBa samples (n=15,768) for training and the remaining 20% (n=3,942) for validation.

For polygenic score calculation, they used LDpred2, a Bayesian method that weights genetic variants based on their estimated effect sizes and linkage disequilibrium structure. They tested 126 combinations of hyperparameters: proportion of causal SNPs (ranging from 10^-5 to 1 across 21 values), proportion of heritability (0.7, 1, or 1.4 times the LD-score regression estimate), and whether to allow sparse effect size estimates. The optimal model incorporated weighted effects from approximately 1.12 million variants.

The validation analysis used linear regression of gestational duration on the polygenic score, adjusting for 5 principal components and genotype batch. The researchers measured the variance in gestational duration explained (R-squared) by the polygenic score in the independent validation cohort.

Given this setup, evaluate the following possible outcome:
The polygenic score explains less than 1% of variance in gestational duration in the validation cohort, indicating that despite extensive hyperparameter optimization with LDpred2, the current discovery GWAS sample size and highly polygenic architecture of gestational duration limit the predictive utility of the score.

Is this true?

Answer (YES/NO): NO